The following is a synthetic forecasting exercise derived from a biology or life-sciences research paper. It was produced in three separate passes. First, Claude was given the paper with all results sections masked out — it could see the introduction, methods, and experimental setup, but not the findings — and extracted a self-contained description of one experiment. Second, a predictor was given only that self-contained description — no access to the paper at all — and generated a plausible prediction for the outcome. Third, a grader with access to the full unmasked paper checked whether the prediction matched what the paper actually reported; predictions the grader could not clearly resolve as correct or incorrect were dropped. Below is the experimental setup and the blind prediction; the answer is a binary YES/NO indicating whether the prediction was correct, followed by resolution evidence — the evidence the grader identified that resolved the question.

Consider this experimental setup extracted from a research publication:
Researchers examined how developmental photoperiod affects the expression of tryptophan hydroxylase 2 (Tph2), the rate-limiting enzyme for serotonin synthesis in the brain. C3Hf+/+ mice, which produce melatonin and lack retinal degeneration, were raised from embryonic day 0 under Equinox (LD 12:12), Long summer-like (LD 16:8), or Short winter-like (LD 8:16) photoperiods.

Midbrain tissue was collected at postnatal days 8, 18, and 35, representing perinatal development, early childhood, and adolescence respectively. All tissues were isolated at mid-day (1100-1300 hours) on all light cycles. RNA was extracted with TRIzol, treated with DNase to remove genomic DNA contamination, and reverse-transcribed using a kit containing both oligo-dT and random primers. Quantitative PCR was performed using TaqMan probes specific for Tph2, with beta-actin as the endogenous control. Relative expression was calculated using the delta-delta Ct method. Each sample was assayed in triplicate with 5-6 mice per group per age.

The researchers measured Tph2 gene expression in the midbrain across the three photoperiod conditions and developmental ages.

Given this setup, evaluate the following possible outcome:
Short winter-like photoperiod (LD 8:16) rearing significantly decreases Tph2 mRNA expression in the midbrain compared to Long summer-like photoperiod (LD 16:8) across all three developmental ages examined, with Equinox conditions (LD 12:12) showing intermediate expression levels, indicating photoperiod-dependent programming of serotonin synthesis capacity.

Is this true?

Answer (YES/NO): NO